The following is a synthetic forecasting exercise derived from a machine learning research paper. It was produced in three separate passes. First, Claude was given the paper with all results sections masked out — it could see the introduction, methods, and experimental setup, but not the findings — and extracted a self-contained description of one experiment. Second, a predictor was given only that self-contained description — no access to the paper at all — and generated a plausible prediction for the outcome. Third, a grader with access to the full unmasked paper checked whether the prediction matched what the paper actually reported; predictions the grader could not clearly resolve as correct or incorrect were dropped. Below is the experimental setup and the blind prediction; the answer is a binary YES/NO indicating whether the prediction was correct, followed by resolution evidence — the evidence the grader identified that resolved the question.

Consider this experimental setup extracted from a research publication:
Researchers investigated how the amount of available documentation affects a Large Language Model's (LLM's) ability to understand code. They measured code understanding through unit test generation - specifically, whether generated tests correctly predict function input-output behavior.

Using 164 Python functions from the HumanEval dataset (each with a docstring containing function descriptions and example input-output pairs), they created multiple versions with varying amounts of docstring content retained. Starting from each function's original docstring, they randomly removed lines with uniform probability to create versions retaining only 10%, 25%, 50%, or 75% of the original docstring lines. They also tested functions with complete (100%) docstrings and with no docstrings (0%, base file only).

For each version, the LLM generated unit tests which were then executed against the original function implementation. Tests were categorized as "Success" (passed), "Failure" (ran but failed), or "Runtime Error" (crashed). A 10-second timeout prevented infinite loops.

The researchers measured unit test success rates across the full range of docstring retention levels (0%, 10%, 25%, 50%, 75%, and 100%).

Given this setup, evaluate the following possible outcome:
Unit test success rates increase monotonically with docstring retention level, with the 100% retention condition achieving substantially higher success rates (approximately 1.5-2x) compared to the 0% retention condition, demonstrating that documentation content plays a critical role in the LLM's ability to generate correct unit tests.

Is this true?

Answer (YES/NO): NO